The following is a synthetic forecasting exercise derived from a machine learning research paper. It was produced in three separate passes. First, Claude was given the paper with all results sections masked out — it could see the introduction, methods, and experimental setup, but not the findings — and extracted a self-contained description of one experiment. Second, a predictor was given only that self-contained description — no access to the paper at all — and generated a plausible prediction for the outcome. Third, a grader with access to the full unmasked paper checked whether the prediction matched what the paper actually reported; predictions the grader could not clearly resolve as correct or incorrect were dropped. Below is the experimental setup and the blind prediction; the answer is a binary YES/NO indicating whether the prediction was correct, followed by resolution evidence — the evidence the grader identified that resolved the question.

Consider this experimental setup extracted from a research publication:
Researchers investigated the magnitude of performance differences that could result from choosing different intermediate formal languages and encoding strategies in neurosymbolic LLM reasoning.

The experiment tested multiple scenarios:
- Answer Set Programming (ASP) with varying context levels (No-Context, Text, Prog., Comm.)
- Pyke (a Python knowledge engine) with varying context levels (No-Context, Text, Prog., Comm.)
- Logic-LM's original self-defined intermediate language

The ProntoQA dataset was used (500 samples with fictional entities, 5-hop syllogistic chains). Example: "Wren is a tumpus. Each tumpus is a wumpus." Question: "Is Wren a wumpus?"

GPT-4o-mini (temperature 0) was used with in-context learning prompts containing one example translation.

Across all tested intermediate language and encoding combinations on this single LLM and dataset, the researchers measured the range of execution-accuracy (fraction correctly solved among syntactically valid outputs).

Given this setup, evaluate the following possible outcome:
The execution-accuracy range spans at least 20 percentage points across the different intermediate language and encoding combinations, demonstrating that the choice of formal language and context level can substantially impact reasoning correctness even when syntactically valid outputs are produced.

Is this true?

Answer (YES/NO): YES